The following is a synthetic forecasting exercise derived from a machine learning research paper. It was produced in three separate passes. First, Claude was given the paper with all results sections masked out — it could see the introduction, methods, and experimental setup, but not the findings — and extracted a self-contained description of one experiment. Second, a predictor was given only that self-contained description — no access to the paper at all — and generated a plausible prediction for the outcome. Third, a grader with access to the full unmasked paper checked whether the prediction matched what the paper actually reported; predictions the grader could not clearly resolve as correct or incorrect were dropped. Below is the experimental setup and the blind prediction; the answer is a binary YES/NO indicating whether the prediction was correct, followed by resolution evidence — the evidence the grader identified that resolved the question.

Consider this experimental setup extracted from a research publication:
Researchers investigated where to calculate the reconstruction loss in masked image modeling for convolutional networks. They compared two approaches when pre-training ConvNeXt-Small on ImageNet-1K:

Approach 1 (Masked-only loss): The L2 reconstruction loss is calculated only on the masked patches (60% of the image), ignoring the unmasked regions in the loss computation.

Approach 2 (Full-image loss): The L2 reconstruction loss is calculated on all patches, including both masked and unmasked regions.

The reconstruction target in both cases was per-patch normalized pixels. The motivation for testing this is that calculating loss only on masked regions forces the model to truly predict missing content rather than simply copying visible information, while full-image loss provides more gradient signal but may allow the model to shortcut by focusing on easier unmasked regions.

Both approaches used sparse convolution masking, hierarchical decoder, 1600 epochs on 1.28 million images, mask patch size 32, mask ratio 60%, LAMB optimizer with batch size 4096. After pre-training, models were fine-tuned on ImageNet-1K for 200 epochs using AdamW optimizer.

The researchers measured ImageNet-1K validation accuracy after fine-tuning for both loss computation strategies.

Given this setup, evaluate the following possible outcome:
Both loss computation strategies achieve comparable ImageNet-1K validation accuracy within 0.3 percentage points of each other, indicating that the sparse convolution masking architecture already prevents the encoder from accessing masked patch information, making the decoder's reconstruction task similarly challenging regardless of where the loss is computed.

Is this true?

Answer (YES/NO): NO